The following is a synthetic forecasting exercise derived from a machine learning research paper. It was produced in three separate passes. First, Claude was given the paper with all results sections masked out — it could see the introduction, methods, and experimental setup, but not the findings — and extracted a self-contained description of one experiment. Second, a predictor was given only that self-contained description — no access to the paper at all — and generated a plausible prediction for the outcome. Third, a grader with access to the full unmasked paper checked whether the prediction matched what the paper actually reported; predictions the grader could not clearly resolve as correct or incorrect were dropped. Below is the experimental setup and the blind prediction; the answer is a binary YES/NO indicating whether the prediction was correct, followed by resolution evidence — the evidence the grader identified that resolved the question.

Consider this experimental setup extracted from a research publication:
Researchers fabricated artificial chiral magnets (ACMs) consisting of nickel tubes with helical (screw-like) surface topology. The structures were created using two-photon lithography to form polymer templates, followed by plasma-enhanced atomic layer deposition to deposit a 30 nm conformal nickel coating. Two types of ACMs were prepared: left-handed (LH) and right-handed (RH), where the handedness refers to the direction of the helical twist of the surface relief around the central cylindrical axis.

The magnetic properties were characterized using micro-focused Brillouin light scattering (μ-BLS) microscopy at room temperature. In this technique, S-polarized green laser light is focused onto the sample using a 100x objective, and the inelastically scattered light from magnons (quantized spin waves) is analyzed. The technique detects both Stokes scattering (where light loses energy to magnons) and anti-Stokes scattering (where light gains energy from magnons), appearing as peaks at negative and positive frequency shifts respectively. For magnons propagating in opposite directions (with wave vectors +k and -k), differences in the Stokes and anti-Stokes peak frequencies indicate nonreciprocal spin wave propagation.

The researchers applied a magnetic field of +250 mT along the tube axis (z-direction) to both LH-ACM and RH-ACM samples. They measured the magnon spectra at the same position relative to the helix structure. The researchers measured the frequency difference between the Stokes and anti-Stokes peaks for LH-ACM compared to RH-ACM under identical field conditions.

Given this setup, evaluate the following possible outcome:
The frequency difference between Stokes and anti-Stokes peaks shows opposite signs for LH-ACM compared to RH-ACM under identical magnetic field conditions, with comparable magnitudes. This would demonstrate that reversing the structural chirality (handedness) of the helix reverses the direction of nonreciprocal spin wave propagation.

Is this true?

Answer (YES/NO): YES